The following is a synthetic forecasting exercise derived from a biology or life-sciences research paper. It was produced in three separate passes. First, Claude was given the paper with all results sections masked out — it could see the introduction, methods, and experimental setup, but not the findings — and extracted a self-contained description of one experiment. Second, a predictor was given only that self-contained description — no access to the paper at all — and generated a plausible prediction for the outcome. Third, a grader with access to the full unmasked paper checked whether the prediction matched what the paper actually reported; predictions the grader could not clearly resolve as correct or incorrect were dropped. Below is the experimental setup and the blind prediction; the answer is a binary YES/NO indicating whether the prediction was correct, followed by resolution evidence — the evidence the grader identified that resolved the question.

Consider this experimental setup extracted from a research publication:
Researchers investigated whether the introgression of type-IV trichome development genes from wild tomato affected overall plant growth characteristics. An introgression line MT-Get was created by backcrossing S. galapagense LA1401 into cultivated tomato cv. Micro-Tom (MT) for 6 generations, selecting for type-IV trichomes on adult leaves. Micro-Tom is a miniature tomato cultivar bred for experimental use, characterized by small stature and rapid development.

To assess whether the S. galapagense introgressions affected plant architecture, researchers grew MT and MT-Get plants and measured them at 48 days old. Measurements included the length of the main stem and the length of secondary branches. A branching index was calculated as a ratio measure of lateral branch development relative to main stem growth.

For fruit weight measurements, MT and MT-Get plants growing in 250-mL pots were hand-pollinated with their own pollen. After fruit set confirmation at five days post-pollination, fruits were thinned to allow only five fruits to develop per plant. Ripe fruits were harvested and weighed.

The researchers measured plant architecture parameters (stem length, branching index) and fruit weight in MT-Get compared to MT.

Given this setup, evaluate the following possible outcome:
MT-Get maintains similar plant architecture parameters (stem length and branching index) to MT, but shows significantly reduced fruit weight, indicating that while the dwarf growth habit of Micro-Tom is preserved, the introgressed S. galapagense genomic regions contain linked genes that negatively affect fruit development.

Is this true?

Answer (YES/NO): NO